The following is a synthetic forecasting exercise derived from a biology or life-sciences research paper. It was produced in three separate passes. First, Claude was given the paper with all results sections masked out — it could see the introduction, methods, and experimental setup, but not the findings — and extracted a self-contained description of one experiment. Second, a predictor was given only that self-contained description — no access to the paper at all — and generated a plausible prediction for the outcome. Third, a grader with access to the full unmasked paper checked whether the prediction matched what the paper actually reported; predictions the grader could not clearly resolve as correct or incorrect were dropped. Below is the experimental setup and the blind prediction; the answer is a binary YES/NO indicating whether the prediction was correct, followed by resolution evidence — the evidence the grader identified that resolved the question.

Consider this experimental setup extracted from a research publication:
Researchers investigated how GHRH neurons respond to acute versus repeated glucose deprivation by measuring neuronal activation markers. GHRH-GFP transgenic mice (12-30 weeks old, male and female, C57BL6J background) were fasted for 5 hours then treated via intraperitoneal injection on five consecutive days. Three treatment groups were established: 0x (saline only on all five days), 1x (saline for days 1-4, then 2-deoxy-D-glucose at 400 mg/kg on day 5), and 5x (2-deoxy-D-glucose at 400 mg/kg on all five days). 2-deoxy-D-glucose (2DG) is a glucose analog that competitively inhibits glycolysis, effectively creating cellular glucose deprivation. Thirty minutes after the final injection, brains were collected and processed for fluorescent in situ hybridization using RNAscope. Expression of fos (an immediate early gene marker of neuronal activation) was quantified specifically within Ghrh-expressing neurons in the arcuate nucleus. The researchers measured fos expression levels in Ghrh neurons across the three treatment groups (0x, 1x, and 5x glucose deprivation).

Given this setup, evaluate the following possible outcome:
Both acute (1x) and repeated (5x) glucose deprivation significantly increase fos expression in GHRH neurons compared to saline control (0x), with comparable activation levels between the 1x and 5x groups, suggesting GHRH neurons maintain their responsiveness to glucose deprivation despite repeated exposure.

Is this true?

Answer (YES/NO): NO